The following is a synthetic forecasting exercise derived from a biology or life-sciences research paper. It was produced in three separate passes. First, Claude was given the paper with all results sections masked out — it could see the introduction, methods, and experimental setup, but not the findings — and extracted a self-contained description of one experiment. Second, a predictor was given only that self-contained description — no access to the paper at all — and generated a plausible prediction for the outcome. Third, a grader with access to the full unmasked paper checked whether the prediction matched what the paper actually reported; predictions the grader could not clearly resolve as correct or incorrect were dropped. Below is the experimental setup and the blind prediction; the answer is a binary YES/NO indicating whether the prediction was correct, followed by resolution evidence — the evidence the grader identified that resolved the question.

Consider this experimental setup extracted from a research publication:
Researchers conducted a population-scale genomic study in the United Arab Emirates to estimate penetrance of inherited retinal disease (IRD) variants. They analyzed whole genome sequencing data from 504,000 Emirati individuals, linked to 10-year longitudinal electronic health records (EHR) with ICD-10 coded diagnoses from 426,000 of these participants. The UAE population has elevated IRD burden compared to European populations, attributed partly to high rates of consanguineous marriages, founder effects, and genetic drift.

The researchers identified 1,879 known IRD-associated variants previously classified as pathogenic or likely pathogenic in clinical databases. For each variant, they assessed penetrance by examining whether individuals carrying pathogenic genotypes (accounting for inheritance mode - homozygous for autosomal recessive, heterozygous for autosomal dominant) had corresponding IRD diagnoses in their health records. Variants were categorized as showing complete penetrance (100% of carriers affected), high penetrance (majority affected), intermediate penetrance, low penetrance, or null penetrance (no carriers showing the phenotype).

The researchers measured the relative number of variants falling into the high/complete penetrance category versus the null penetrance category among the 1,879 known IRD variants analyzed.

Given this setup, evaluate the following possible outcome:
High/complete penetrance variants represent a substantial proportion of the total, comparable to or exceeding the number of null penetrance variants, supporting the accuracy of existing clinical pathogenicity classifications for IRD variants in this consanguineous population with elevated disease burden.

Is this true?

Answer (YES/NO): YES